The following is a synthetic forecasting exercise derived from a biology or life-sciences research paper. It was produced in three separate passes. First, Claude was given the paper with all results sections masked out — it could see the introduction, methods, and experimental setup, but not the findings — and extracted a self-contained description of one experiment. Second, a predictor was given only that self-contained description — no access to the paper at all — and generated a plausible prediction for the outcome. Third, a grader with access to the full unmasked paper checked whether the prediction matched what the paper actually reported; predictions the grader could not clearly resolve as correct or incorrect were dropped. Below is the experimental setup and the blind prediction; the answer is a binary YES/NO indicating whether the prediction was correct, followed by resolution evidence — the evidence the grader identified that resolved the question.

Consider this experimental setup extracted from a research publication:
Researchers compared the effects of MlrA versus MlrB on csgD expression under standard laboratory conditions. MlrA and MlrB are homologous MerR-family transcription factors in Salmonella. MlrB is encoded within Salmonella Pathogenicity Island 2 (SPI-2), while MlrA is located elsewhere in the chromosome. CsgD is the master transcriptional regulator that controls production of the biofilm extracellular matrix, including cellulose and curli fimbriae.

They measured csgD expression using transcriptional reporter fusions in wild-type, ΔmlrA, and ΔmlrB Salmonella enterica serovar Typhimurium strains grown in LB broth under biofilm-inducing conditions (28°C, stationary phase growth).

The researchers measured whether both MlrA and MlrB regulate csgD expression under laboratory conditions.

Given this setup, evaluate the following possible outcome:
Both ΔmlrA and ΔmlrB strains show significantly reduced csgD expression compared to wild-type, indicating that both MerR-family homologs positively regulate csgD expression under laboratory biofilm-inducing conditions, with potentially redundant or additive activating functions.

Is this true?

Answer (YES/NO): NO